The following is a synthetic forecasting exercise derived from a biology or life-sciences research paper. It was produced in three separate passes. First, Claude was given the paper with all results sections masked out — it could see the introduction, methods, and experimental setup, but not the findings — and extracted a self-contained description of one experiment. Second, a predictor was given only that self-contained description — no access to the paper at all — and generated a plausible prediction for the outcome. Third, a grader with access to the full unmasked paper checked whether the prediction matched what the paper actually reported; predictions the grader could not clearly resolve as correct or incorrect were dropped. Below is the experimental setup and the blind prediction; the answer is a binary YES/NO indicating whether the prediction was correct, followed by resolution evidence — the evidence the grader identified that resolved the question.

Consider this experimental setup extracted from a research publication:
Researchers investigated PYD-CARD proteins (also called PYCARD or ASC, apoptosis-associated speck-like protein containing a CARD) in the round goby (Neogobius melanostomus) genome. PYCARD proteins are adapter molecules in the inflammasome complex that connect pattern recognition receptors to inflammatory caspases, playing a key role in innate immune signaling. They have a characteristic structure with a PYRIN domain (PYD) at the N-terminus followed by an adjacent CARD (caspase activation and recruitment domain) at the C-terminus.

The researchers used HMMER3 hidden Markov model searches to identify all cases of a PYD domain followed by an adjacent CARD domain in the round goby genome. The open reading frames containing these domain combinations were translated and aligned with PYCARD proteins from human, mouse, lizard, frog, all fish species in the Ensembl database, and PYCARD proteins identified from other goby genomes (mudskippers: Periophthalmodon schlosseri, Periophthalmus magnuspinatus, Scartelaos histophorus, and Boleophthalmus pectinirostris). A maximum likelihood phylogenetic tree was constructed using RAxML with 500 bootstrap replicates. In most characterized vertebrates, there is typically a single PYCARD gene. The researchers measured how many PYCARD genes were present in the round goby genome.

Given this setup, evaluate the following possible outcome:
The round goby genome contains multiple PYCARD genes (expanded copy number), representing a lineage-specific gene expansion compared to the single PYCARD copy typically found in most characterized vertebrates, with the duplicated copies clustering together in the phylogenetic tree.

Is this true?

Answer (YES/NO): YES